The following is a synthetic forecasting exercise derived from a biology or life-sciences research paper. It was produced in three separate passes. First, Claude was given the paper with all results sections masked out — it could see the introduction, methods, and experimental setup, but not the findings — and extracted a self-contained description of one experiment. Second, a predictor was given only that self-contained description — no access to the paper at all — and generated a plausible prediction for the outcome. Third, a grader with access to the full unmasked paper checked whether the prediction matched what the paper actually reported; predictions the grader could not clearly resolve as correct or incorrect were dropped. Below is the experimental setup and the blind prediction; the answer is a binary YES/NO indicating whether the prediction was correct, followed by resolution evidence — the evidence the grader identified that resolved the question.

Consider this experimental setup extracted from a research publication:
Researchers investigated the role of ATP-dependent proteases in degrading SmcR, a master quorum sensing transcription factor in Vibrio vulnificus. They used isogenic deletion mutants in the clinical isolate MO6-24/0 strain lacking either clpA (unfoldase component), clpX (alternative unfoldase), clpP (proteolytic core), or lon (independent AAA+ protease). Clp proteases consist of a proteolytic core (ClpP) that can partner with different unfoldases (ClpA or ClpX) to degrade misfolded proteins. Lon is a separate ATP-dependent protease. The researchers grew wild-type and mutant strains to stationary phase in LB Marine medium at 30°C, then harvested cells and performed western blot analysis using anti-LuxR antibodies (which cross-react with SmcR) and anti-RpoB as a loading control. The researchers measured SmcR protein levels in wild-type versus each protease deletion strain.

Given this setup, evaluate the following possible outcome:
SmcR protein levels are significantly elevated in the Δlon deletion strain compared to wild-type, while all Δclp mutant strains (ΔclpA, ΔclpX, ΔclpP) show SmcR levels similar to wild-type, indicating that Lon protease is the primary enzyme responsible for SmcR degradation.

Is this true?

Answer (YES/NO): NO